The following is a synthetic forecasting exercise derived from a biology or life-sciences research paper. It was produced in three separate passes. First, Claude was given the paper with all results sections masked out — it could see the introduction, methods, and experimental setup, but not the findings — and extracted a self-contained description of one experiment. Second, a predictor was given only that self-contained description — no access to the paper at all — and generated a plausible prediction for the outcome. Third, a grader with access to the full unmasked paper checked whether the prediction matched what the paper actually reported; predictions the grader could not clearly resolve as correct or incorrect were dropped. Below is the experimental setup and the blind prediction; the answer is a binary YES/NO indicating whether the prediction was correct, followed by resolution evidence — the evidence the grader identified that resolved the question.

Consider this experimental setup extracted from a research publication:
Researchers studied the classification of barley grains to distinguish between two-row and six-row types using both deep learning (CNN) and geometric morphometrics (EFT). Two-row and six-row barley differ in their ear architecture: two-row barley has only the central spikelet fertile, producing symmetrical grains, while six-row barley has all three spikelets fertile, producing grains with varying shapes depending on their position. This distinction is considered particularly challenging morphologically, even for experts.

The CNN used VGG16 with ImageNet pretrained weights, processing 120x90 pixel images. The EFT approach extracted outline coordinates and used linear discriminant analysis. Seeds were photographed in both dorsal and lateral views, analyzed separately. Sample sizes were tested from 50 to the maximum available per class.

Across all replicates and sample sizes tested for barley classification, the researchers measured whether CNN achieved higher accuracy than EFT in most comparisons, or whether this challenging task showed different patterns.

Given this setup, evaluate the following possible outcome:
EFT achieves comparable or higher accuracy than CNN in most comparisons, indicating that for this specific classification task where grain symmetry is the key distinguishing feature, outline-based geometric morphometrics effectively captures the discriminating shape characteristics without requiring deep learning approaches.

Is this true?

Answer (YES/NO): NO